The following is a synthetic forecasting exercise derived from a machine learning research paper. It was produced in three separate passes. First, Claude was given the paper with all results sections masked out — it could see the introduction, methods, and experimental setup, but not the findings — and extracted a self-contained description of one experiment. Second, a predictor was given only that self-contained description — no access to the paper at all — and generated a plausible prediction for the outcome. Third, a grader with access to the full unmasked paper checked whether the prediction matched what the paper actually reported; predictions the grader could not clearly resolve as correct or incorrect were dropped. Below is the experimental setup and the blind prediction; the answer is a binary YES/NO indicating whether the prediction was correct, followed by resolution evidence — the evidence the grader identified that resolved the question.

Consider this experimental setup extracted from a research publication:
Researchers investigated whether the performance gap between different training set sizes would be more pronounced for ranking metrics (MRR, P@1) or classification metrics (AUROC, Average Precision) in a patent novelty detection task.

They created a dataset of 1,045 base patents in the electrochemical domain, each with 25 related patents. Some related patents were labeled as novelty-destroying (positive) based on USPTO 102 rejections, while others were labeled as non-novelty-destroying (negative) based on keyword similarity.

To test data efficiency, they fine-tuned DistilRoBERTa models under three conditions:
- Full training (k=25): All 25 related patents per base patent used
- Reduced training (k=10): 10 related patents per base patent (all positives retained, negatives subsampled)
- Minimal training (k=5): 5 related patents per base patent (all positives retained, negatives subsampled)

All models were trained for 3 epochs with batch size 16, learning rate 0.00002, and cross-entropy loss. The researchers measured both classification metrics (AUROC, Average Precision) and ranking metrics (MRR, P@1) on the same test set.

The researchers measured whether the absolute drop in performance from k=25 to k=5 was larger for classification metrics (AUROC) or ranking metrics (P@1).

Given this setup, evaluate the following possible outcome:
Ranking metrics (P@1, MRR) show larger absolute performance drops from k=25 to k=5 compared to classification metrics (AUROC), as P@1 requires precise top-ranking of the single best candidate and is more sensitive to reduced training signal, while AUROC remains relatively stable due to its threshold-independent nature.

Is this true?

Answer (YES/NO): YES